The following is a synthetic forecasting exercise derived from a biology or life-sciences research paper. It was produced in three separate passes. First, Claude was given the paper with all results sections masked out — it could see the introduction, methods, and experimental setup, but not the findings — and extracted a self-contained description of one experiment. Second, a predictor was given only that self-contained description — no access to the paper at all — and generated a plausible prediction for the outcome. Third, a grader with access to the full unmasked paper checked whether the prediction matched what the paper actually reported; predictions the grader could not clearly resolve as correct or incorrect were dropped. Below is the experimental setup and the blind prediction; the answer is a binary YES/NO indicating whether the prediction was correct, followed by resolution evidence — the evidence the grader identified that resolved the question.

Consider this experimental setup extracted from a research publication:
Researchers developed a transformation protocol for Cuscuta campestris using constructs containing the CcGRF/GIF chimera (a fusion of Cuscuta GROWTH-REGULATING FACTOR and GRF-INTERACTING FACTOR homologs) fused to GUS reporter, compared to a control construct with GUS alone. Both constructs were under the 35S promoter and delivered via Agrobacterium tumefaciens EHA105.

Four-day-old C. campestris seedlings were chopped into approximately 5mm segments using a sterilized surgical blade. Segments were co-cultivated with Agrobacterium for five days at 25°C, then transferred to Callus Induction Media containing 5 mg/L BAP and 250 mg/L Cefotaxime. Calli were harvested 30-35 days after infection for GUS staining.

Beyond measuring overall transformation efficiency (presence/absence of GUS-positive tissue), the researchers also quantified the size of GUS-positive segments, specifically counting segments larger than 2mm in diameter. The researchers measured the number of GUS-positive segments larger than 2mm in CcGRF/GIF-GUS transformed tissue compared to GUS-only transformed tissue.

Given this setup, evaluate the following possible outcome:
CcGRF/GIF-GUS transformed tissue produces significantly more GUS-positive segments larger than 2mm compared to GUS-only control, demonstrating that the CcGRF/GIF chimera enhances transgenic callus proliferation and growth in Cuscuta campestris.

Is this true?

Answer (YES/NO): YES